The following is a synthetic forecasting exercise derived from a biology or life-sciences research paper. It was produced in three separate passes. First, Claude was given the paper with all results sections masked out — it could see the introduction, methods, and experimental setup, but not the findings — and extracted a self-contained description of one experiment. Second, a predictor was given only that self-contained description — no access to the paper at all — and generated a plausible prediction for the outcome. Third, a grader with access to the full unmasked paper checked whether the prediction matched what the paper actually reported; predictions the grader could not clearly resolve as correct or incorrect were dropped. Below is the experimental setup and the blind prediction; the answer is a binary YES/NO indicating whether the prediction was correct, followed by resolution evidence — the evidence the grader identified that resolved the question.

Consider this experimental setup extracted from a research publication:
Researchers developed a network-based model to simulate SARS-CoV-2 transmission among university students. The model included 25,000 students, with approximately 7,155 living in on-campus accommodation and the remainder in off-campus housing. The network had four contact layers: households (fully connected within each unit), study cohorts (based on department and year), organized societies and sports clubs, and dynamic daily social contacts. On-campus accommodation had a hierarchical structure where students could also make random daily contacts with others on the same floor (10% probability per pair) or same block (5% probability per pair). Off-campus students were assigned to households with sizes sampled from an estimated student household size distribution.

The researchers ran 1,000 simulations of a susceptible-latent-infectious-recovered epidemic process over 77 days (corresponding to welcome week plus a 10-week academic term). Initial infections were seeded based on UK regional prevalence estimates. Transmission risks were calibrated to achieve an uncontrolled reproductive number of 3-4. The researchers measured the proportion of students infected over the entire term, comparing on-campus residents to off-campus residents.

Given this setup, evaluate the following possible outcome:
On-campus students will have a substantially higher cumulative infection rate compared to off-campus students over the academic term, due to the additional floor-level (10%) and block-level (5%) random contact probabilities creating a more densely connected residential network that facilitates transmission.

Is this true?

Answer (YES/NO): NO